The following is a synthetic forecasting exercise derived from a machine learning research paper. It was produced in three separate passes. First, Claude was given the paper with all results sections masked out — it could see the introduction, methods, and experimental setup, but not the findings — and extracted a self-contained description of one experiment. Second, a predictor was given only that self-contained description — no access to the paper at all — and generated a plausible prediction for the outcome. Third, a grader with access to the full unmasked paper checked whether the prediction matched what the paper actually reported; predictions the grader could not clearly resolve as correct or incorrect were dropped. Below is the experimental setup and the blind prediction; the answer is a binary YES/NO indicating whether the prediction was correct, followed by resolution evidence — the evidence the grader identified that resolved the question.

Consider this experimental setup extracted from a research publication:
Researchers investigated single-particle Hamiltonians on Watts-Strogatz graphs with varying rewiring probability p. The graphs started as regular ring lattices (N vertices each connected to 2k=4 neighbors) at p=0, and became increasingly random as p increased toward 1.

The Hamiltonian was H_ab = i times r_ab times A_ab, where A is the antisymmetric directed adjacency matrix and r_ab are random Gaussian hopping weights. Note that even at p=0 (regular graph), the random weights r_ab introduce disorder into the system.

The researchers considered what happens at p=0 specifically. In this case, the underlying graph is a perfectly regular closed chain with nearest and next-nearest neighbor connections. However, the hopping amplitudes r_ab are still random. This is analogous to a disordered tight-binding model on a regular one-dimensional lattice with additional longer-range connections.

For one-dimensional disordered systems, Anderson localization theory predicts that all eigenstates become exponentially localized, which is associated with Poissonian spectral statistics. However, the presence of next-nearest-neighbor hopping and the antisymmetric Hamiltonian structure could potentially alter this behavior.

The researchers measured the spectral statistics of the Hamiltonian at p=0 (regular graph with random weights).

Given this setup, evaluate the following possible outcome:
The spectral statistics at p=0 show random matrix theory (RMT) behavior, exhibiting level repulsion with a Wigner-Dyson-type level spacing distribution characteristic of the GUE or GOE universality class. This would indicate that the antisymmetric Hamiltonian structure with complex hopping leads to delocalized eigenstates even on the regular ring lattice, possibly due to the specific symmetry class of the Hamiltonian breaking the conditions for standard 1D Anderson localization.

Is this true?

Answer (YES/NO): NO